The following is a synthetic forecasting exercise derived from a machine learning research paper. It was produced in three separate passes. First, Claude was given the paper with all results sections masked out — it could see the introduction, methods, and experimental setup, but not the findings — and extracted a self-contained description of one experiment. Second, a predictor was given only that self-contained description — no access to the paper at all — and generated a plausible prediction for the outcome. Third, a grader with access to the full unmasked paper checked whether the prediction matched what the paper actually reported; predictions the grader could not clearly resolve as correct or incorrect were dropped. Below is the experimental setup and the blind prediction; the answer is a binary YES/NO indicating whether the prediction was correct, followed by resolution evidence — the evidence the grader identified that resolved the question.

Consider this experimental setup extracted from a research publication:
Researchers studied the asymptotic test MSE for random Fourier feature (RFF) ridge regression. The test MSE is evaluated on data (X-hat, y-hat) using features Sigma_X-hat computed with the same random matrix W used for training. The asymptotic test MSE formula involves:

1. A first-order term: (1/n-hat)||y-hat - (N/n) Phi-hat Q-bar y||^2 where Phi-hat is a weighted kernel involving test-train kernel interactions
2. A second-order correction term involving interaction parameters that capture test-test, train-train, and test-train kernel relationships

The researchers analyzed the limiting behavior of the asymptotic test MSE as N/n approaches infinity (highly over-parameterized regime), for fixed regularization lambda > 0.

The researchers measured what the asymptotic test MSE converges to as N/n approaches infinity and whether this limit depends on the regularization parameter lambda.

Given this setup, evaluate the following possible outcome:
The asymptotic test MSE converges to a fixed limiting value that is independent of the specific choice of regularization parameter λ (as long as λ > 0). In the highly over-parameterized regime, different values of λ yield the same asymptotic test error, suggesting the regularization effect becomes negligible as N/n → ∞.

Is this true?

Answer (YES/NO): YES